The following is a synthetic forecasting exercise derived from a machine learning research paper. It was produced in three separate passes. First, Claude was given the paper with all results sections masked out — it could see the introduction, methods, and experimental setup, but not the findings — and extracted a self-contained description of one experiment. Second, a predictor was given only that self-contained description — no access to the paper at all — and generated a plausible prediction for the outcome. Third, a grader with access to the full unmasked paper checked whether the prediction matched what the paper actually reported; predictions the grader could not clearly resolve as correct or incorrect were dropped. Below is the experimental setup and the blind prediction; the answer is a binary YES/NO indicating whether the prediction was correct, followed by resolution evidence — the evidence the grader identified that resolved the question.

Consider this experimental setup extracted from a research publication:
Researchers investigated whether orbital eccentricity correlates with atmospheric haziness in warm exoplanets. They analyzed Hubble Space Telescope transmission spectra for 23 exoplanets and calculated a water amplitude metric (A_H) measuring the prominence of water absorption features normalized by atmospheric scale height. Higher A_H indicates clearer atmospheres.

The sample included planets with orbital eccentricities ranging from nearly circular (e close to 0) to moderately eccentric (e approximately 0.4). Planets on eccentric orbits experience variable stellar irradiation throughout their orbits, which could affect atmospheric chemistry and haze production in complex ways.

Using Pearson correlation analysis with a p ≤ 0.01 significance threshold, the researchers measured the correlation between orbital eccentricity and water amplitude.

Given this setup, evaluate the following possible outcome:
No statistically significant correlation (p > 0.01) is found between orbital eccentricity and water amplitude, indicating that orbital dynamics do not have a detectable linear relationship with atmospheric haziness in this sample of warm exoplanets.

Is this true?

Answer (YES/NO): NO